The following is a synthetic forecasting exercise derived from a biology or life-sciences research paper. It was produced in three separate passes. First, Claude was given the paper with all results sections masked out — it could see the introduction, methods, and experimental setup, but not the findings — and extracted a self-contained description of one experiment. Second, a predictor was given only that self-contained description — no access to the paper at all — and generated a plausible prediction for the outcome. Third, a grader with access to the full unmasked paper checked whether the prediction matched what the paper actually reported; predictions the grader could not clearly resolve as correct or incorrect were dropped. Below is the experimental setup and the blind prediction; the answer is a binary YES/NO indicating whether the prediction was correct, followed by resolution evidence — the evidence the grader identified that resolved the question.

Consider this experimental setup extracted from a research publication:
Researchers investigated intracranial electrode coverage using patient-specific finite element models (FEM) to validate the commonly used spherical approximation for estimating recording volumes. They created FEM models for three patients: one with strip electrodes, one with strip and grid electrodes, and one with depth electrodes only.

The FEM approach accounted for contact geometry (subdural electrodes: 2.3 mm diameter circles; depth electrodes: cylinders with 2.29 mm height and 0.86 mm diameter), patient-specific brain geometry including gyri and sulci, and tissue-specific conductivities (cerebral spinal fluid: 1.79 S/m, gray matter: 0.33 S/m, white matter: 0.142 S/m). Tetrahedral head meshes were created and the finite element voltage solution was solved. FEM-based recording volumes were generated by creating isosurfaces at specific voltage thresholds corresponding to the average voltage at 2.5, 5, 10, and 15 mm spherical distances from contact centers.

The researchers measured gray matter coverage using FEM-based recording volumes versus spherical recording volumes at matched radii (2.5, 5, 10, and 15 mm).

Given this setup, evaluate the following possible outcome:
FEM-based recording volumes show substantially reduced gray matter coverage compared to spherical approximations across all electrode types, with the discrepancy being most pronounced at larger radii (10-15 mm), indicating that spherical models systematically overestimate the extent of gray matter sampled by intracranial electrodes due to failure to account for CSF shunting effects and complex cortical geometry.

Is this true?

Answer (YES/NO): NO